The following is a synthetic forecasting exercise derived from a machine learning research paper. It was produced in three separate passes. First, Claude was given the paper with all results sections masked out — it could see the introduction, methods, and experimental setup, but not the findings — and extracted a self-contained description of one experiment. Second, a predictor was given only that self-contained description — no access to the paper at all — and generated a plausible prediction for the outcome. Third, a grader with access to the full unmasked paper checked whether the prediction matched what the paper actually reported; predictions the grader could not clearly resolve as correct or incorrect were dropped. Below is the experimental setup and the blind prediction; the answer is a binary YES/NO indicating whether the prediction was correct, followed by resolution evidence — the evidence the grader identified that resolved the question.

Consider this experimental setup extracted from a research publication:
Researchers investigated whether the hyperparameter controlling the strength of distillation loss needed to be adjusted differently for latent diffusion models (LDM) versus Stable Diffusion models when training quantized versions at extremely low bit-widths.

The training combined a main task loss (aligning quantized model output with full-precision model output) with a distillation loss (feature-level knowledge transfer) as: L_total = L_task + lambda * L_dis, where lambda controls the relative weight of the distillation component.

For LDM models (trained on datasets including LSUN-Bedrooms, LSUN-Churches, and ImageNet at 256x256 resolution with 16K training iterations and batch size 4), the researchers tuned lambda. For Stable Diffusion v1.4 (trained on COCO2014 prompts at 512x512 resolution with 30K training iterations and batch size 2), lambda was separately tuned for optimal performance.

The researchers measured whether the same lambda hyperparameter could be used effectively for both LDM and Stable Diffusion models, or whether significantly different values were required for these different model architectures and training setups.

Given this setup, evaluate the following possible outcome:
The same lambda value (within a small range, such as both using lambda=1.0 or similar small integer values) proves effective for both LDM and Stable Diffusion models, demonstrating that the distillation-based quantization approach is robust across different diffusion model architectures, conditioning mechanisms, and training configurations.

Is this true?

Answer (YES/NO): NO